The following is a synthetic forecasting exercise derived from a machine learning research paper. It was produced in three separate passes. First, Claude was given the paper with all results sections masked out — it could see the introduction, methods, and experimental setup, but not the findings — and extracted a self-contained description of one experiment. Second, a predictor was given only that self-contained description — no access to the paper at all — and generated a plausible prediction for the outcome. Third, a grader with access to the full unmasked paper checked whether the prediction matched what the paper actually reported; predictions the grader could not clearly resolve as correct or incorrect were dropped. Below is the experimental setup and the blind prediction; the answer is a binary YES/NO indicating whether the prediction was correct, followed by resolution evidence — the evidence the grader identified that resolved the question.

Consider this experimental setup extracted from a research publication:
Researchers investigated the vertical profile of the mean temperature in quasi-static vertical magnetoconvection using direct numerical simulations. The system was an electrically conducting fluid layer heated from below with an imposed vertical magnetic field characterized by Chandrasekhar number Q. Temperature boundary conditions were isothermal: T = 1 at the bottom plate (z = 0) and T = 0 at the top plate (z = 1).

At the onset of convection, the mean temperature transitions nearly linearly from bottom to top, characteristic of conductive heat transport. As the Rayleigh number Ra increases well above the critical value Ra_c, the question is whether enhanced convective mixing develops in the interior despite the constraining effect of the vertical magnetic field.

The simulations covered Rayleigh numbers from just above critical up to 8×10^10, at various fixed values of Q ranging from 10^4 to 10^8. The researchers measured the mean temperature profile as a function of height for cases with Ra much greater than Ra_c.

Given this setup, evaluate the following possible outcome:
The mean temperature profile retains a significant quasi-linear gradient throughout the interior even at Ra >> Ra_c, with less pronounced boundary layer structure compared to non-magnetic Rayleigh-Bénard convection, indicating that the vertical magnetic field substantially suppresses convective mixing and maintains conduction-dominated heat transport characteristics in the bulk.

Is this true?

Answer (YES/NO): NO